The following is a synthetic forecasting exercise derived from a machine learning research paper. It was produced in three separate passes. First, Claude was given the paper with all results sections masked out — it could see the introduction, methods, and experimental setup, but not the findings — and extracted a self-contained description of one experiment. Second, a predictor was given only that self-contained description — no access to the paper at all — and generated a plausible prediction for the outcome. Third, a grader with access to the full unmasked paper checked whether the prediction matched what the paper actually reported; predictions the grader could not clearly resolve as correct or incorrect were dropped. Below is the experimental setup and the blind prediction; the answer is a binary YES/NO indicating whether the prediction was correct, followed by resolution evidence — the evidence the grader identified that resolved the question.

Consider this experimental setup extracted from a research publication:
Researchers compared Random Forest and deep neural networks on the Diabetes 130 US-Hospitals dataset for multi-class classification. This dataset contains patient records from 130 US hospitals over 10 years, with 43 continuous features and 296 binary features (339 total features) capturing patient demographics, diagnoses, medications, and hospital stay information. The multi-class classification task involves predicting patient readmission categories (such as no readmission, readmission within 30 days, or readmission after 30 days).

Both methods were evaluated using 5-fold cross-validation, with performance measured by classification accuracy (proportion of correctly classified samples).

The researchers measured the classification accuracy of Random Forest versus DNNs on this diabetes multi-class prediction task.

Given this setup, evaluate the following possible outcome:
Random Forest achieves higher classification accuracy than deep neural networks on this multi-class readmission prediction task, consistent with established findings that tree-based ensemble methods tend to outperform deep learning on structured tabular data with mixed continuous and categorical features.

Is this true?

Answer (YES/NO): NO